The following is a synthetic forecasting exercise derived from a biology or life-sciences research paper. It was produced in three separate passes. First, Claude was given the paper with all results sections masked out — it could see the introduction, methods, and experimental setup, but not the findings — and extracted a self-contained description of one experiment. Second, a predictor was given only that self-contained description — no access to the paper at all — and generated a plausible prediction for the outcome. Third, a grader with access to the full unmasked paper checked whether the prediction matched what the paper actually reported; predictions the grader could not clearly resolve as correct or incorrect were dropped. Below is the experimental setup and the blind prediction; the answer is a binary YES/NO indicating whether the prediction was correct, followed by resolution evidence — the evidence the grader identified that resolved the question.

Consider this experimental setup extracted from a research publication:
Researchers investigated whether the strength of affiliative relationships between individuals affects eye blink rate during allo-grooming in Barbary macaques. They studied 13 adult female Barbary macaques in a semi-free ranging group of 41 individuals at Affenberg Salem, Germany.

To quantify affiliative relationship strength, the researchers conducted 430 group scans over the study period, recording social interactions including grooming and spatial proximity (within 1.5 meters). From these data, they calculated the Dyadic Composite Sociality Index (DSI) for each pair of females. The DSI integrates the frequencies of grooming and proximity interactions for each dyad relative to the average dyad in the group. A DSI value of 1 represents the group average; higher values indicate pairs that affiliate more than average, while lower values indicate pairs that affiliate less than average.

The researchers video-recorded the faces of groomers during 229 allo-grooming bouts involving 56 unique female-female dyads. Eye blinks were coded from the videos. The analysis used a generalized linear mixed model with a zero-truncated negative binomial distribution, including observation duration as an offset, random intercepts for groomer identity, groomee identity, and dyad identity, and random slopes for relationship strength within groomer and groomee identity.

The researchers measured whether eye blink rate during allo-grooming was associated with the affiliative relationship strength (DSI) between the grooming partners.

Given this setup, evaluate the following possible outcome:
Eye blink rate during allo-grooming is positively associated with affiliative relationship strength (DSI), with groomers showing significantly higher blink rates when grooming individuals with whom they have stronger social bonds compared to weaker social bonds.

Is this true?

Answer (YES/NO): NO